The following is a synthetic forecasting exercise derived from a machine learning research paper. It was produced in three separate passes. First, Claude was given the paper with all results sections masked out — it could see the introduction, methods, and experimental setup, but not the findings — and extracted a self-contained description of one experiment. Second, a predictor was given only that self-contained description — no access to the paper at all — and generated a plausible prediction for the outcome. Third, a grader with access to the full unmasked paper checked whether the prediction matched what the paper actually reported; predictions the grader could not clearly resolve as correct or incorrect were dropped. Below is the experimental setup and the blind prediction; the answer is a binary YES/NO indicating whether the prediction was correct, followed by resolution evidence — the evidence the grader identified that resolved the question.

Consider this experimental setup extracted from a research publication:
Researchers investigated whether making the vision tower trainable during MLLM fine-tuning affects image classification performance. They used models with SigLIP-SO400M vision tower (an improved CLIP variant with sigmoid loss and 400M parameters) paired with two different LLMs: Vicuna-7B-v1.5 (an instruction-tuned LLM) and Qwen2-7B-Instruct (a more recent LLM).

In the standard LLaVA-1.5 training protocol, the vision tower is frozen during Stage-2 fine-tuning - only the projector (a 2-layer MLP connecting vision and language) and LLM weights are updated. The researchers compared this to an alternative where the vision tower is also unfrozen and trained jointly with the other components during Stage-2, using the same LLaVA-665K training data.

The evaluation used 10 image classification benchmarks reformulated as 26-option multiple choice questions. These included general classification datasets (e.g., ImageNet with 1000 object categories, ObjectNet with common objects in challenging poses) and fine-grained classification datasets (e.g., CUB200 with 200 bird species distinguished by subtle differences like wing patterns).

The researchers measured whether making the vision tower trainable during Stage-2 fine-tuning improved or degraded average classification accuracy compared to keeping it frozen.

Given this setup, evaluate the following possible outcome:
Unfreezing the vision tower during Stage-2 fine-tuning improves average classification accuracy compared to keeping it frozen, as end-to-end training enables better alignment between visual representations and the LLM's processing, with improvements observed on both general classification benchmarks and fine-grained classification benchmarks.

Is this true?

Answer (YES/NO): NO